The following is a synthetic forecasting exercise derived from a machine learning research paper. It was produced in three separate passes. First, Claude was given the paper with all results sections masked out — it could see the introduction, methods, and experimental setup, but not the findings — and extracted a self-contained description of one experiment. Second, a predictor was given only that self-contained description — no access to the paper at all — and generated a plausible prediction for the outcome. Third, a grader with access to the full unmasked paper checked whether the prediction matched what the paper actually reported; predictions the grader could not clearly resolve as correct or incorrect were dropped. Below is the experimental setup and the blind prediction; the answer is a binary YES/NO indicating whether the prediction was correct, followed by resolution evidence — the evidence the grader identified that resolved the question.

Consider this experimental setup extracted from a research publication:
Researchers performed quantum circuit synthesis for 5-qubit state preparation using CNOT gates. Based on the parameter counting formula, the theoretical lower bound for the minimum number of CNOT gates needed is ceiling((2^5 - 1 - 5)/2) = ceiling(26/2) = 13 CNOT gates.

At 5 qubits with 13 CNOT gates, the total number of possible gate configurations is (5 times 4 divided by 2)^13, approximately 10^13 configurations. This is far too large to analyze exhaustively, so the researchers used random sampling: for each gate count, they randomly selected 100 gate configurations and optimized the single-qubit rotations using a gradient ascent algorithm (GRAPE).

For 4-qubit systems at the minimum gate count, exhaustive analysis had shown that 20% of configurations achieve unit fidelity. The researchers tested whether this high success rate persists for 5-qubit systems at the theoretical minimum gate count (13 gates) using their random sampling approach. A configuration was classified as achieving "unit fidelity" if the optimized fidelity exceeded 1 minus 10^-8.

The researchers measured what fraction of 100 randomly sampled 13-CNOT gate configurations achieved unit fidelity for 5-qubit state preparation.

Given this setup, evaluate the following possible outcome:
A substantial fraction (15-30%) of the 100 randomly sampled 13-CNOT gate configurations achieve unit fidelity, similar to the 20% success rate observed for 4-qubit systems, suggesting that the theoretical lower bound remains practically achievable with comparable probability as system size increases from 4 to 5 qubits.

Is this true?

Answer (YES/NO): NO